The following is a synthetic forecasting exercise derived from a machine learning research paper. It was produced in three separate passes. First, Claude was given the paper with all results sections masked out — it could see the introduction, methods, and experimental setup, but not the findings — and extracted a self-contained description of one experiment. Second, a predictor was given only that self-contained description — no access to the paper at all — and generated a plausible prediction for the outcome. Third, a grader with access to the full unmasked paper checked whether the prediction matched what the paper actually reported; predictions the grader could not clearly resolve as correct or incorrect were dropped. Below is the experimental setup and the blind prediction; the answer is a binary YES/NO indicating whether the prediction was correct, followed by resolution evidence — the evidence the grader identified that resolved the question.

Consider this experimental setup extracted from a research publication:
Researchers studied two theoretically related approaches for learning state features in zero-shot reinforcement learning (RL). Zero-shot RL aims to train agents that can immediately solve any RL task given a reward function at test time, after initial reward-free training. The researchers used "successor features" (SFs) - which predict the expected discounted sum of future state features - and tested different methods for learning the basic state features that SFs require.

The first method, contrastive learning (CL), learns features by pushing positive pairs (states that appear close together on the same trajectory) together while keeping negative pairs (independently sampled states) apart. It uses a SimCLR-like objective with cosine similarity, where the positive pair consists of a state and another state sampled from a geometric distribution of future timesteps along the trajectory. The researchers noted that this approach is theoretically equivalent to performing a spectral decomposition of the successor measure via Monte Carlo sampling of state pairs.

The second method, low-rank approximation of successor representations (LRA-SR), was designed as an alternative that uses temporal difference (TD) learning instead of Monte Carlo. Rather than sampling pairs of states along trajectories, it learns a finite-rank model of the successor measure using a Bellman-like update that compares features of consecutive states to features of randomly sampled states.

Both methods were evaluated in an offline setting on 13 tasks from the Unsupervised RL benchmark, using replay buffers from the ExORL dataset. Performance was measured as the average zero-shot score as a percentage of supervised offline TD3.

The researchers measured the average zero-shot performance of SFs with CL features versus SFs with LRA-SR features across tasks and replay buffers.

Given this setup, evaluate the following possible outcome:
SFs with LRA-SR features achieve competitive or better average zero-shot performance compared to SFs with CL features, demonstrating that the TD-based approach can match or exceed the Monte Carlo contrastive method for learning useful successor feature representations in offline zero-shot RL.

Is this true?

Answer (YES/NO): YES